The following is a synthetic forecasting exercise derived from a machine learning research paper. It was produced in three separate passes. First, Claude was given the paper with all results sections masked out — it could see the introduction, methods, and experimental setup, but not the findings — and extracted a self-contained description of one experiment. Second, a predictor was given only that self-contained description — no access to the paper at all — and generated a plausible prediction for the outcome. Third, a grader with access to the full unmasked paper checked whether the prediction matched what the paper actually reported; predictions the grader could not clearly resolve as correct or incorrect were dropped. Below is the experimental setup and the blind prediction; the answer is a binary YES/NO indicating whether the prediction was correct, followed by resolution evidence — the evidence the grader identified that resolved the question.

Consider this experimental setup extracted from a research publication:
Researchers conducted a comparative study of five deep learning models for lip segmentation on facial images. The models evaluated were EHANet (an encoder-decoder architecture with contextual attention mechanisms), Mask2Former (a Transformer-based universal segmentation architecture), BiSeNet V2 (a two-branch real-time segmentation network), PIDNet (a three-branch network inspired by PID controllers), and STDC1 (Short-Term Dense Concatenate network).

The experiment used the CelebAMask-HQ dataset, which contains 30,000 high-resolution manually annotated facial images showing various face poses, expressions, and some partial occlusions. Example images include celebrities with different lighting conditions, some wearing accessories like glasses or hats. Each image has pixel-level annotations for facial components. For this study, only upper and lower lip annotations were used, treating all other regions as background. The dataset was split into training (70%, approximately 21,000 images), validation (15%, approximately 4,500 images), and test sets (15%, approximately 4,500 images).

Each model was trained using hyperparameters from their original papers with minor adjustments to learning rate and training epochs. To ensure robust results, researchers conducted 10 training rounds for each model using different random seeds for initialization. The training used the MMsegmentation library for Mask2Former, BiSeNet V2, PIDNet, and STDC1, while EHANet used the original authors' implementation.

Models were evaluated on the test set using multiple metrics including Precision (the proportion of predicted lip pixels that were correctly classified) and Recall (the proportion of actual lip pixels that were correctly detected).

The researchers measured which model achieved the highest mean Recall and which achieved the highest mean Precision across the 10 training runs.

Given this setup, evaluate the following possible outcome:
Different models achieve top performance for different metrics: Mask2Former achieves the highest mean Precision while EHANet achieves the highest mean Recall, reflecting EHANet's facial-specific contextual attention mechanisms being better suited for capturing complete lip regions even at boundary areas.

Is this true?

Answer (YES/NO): NO